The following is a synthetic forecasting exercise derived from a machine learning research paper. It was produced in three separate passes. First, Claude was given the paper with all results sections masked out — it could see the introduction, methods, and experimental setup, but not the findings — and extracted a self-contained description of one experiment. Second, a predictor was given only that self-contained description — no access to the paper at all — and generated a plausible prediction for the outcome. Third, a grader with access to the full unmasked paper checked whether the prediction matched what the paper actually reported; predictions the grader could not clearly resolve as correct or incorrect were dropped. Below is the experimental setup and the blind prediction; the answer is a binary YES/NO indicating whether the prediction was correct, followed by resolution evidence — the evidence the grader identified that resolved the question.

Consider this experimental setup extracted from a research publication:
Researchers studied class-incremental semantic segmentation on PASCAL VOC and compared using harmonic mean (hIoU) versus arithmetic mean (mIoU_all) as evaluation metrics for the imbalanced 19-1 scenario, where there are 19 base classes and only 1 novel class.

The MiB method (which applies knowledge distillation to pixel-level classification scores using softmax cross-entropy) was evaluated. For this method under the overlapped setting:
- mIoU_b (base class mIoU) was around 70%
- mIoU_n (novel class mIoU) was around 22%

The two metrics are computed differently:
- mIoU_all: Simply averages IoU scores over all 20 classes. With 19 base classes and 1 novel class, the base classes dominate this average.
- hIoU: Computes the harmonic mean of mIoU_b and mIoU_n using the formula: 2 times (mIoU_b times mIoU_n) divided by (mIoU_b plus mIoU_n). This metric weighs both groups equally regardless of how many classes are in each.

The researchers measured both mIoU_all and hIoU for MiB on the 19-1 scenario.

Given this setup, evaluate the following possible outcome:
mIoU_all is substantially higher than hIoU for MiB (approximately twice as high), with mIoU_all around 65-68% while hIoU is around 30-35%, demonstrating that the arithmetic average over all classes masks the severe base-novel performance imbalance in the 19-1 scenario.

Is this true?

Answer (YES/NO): YES